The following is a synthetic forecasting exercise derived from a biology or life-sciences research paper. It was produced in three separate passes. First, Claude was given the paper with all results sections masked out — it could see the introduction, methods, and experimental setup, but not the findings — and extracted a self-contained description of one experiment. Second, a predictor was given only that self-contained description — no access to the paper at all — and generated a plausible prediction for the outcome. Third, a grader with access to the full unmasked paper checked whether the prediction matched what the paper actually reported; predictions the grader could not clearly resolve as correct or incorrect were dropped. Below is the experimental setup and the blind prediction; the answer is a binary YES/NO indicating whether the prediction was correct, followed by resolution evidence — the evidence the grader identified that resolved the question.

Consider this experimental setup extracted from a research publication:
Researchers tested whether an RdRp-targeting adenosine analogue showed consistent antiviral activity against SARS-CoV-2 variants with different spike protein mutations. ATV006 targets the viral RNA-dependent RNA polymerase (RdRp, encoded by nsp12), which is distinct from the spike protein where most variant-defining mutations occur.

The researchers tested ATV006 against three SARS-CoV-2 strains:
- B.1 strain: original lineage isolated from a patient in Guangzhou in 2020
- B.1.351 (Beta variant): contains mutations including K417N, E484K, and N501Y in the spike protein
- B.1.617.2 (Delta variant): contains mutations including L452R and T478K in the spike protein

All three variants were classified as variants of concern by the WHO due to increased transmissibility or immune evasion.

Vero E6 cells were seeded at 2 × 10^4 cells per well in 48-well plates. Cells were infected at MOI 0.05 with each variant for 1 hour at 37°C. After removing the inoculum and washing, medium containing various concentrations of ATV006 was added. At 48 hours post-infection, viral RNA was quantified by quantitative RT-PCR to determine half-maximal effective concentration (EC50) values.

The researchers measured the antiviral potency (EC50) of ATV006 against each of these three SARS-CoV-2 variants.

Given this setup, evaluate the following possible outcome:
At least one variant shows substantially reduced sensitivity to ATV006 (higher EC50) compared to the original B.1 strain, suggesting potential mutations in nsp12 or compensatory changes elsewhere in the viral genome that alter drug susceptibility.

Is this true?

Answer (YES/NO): NO